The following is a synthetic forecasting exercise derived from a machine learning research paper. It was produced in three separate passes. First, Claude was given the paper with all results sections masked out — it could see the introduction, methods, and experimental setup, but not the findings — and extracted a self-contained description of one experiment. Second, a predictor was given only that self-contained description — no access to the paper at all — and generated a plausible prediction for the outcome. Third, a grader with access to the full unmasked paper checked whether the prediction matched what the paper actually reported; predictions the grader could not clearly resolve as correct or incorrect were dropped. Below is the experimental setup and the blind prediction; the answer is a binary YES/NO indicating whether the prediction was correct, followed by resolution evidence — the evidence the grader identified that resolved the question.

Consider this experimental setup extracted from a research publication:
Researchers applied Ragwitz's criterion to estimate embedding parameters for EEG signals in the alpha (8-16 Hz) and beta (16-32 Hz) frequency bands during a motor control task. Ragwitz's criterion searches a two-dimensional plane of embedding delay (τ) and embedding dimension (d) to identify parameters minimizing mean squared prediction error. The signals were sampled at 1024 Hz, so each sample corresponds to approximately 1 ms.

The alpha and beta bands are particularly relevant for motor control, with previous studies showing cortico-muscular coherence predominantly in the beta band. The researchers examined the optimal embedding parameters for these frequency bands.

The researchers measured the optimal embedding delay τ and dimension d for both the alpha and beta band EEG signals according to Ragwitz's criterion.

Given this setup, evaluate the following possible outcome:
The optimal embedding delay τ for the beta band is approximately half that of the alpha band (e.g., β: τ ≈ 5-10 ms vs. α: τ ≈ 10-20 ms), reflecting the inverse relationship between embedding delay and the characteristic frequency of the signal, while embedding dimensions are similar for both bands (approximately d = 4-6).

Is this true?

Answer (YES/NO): NO